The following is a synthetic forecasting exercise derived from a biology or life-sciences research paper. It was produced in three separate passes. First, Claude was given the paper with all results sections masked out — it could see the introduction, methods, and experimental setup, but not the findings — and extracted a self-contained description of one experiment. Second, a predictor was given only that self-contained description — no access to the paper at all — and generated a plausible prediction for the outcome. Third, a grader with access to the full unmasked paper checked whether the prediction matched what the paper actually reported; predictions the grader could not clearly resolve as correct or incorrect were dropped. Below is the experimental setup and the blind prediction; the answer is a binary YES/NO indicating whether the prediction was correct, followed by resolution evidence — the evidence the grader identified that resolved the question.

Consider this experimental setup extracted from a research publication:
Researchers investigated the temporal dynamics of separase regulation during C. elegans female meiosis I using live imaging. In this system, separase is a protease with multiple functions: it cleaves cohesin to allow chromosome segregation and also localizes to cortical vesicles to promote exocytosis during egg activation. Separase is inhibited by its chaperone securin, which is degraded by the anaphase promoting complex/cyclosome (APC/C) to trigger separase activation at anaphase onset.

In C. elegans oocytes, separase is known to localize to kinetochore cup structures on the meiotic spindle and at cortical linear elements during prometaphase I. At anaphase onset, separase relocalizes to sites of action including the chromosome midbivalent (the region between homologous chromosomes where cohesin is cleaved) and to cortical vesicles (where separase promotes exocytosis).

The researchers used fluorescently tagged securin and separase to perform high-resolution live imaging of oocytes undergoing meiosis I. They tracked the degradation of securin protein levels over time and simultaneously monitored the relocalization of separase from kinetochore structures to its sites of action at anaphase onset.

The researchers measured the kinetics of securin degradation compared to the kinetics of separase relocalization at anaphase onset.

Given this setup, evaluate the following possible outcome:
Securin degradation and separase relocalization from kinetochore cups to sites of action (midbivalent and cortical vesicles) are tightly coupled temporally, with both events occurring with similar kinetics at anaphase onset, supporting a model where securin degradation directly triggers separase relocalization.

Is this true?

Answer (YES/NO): NO